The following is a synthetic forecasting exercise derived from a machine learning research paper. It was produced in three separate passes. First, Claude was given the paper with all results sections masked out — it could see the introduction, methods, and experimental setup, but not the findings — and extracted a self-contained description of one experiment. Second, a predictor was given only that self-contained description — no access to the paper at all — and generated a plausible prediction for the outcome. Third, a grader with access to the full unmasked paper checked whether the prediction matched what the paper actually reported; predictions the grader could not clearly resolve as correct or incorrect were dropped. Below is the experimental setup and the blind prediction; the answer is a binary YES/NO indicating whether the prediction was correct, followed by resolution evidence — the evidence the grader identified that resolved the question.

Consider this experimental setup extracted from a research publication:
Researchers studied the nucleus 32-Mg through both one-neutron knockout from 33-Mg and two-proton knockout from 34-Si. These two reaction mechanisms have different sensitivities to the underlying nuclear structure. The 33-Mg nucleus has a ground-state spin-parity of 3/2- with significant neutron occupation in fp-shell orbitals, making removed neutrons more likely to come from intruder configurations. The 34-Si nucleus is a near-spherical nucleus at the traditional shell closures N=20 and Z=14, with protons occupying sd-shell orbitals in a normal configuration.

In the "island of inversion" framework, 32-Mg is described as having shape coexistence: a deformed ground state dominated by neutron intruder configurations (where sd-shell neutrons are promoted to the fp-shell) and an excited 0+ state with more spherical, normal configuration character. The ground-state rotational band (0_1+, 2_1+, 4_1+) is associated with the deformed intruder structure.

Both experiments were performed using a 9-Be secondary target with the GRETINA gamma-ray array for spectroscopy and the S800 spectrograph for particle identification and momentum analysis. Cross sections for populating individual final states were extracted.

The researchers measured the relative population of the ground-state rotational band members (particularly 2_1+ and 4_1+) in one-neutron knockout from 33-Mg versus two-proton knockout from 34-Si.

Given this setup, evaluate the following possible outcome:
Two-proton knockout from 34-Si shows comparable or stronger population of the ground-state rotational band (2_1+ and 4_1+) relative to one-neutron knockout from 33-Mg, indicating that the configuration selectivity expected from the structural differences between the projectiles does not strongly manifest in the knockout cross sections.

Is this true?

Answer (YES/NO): NO